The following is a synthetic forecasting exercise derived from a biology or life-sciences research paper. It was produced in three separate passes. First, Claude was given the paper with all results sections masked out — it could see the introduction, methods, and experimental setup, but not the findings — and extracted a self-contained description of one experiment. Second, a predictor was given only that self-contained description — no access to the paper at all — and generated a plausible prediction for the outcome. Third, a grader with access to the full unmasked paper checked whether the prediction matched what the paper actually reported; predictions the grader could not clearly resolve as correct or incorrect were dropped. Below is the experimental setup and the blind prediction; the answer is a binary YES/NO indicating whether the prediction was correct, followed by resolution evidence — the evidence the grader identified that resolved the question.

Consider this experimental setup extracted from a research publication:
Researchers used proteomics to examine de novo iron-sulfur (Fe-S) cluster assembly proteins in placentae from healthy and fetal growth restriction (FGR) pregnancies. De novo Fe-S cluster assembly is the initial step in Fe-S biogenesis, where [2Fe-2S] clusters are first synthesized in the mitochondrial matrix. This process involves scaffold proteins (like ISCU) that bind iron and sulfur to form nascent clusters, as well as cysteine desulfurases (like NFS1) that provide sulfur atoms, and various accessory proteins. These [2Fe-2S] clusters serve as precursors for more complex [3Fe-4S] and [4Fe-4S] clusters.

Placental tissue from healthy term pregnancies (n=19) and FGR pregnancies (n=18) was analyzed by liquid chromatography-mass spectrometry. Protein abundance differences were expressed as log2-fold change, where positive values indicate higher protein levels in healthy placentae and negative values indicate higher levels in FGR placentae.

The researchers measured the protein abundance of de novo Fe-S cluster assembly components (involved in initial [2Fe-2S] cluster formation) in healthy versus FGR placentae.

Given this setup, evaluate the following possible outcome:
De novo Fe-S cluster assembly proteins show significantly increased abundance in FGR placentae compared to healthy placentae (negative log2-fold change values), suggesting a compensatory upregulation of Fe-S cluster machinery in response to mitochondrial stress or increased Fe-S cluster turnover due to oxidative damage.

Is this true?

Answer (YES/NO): NO